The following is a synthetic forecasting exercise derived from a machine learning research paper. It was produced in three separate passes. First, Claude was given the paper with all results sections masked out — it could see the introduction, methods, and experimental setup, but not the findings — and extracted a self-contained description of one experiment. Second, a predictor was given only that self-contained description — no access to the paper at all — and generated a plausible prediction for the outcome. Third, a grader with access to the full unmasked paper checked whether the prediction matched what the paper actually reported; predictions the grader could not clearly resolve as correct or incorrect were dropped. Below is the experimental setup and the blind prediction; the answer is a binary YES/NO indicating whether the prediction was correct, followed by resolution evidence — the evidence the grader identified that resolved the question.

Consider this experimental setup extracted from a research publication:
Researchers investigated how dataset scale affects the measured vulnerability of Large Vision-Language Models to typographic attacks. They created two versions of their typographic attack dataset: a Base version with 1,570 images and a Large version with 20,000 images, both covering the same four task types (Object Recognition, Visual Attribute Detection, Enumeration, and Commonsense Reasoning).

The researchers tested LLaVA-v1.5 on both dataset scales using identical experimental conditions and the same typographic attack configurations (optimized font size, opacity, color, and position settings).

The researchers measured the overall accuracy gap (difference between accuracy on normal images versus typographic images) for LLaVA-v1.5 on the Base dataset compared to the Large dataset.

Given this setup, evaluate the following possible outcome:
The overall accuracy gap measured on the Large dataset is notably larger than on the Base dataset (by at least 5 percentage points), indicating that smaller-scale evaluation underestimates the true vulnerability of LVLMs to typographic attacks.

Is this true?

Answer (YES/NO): NO